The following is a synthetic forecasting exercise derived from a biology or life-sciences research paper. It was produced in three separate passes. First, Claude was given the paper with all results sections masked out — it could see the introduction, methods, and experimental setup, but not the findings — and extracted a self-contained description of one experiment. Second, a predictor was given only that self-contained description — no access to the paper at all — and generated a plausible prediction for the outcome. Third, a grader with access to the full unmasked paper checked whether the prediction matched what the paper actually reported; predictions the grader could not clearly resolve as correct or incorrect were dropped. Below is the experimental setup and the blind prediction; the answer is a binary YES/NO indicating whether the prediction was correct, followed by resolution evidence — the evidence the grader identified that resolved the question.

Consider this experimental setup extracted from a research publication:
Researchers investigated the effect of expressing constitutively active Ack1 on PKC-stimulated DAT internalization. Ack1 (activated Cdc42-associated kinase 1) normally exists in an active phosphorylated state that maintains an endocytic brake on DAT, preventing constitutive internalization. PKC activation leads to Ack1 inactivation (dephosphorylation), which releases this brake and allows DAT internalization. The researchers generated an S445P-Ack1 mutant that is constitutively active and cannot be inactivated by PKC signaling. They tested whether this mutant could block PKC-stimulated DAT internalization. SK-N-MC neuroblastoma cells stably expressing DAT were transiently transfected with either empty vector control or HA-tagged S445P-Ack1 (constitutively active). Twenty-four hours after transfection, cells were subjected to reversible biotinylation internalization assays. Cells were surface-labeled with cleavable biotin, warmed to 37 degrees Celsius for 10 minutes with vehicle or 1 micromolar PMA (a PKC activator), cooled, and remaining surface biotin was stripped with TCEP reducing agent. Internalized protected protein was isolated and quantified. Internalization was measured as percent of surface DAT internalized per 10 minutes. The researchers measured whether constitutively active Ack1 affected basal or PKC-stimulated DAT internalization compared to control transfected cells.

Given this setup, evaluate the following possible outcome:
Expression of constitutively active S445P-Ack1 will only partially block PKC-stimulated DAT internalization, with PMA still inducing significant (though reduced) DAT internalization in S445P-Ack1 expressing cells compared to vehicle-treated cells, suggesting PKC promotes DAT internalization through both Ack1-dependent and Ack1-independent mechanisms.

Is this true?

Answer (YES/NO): NO